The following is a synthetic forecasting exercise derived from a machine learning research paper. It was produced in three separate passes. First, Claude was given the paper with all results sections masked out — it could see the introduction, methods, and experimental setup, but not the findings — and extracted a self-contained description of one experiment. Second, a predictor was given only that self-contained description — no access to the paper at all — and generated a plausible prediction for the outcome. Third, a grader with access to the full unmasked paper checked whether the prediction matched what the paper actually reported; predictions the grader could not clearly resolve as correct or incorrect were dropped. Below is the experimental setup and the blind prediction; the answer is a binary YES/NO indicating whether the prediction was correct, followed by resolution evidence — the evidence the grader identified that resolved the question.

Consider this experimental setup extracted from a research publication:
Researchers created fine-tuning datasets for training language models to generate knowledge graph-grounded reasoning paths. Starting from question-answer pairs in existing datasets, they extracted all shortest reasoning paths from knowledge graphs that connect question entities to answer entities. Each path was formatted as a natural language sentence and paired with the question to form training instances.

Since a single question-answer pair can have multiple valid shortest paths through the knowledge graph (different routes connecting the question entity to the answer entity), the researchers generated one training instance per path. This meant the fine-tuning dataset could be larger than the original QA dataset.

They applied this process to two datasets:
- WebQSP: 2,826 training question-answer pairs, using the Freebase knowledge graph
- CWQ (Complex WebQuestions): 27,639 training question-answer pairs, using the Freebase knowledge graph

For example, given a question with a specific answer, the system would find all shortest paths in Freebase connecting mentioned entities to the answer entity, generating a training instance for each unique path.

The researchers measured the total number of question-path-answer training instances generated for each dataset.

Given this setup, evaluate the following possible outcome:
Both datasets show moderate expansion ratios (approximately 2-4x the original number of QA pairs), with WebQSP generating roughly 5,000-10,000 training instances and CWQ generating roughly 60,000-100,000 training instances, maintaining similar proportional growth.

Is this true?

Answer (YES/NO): NO